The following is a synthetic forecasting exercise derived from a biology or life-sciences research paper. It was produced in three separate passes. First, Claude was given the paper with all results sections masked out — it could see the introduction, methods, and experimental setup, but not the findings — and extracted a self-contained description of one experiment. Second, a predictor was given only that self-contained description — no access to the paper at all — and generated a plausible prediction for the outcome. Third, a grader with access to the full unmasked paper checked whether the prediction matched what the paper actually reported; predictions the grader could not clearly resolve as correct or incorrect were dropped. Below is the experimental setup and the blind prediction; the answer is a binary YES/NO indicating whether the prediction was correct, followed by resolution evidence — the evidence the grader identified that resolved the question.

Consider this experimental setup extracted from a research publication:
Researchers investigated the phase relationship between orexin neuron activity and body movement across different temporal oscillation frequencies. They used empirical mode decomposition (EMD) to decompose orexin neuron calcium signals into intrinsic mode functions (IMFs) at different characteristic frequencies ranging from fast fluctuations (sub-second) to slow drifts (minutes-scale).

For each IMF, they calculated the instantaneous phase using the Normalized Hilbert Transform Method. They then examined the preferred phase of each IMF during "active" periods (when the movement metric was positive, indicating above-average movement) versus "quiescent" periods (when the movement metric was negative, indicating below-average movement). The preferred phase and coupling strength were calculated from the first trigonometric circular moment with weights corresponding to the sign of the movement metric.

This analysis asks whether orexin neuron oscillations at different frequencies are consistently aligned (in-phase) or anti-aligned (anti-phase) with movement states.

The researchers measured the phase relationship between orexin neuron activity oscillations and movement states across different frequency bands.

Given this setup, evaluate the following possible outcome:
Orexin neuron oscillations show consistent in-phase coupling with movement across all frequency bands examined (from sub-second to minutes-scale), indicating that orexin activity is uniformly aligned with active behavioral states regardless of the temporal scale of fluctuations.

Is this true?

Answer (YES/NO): NO